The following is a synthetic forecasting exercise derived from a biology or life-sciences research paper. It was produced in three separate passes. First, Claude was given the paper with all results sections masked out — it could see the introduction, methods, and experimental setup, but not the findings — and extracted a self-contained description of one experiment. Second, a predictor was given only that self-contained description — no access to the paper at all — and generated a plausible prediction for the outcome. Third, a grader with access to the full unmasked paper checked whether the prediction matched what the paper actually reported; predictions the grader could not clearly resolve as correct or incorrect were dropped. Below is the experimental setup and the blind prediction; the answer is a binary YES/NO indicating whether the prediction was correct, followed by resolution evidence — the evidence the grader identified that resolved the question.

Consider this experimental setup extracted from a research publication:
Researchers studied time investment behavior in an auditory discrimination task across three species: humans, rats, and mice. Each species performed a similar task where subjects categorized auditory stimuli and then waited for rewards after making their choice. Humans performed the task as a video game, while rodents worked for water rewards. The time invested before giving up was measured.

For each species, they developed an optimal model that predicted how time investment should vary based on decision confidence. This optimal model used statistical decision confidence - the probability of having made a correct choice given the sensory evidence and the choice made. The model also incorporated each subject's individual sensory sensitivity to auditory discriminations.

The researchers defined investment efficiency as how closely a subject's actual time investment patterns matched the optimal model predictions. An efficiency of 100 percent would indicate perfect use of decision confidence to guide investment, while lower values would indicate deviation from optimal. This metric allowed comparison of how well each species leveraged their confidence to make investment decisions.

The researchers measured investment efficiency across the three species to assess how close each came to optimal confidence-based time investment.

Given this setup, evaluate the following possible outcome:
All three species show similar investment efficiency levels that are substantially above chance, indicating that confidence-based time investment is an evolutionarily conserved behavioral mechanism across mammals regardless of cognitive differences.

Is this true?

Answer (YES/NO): YES